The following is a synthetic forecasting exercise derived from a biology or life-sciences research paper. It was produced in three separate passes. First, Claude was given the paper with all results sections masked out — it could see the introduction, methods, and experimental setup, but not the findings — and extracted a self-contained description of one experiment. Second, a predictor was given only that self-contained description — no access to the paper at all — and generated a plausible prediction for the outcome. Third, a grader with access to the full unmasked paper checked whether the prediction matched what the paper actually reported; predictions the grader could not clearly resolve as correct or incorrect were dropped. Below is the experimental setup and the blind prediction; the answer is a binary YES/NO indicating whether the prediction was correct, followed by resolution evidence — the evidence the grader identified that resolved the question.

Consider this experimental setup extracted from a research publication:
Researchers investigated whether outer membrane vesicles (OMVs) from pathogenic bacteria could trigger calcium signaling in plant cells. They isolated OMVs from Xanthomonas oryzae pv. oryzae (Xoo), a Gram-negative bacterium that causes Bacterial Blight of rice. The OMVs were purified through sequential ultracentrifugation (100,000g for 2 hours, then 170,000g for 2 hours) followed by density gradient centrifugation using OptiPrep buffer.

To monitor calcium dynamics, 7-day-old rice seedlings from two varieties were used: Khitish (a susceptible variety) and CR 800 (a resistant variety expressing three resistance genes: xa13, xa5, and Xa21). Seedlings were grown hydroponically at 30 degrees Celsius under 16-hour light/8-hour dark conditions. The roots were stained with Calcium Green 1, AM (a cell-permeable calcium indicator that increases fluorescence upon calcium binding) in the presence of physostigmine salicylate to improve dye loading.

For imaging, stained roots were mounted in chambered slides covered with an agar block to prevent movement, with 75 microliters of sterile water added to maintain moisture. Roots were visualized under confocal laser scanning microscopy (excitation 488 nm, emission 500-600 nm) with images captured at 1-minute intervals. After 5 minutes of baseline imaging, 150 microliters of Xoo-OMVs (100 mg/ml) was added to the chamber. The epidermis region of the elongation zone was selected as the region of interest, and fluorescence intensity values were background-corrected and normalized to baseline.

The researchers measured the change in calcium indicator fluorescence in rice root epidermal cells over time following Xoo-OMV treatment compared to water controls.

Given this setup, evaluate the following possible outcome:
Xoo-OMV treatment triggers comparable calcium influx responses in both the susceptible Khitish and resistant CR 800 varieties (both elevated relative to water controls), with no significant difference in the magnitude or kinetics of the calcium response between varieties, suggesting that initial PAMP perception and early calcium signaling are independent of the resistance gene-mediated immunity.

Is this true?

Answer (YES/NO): YES